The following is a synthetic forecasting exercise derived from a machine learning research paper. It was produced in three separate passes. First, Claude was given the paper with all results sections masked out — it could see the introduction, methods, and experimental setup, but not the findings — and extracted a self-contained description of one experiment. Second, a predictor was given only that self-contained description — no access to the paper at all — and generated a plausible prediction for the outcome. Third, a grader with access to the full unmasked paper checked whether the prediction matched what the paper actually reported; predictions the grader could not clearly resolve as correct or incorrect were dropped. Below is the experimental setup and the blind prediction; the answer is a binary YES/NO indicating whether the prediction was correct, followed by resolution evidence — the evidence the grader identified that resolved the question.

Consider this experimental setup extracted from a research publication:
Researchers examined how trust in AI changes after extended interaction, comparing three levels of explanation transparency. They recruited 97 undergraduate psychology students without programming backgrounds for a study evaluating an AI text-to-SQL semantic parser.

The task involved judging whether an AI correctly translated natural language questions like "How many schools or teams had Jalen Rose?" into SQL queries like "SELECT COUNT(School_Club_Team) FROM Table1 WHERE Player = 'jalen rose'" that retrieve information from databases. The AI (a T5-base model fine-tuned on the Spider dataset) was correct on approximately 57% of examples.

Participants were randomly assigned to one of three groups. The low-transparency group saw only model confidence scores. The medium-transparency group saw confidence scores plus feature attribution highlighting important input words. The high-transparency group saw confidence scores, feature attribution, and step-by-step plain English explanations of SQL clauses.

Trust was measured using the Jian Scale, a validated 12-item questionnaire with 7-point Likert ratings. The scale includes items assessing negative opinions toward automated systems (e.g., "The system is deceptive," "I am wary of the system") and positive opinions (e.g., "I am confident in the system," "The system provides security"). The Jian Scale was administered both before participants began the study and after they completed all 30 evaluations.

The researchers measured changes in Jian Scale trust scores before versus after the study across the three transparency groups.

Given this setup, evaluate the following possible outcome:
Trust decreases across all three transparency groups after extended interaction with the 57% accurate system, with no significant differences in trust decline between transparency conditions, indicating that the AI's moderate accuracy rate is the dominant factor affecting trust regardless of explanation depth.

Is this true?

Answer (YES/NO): NO